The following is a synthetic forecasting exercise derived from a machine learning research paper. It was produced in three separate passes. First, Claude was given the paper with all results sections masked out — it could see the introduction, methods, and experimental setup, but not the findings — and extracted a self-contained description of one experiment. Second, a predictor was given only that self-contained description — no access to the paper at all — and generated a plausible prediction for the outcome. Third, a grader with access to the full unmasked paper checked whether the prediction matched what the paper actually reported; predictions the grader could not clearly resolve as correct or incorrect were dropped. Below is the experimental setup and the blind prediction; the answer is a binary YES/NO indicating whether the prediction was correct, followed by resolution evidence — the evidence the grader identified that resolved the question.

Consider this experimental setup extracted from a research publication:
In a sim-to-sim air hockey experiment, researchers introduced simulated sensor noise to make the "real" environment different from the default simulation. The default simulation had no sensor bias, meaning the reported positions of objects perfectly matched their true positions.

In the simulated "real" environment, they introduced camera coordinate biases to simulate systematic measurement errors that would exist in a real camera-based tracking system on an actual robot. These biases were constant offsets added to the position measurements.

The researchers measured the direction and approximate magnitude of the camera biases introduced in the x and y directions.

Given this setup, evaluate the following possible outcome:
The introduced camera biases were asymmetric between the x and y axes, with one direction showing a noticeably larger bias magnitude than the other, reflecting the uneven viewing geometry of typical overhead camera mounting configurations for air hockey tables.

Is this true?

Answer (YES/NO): NO